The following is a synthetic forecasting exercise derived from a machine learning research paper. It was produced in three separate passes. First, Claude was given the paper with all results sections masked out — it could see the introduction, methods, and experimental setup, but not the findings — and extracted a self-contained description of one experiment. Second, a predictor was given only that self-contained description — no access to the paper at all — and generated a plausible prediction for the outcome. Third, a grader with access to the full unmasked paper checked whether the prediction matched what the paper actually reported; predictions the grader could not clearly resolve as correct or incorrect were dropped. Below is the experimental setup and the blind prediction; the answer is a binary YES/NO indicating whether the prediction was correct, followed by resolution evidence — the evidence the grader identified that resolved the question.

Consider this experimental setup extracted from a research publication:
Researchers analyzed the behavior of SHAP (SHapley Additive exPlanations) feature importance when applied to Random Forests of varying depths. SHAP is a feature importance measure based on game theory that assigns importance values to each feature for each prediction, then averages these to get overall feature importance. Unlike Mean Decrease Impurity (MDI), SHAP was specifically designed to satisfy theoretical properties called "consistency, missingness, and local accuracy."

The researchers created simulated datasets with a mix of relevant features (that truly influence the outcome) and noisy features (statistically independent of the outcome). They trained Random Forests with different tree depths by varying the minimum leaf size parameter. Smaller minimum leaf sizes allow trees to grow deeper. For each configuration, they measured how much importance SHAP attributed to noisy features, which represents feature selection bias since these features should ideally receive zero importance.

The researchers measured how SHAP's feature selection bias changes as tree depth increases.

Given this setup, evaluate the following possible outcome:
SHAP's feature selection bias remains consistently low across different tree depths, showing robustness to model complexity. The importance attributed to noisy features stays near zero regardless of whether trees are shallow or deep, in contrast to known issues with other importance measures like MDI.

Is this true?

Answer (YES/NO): NO